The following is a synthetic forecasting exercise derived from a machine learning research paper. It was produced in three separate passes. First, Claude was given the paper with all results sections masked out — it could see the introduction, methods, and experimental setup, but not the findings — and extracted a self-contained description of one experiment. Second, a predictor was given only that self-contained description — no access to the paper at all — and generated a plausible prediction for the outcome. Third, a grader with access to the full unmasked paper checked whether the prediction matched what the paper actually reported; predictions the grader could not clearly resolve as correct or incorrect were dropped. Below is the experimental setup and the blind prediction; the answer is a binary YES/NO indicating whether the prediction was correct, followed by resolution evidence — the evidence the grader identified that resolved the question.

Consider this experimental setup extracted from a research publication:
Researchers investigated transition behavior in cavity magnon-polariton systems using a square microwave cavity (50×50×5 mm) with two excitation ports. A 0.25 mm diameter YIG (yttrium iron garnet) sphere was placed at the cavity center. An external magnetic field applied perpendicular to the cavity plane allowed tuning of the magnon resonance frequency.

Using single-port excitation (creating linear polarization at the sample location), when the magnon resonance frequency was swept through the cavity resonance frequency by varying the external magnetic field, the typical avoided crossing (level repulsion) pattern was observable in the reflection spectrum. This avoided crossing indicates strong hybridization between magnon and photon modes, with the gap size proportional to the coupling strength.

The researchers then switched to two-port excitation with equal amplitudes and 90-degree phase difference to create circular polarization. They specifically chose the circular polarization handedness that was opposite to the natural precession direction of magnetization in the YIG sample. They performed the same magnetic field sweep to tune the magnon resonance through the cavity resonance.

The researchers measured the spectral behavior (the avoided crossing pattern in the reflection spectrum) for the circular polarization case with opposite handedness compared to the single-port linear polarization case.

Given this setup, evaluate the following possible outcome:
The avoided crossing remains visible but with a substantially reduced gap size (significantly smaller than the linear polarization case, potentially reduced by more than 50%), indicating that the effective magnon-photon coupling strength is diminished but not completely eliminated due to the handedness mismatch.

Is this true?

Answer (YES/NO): NO